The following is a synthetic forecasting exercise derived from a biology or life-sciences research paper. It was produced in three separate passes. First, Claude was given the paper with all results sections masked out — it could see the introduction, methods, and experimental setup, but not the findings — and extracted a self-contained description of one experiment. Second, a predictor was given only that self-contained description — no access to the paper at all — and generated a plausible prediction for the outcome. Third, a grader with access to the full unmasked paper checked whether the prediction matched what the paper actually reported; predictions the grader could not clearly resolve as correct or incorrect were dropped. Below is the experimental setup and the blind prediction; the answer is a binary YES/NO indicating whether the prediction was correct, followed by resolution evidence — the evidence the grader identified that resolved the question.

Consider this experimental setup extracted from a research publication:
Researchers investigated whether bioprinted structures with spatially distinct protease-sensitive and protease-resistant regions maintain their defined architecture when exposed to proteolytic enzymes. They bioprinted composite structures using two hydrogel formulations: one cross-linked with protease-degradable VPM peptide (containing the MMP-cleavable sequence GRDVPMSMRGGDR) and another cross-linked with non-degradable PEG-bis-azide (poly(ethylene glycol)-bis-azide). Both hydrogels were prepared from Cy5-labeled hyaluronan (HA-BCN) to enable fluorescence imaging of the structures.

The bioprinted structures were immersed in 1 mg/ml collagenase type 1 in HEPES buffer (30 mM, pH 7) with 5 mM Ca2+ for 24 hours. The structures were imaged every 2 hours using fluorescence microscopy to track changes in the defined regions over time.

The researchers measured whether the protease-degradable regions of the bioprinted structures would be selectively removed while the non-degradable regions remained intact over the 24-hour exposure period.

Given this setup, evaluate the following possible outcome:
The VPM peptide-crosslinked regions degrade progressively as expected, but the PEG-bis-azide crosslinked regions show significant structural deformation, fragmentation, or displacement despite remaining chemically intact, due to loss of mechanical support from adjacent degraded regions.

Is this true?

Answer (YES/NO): NO